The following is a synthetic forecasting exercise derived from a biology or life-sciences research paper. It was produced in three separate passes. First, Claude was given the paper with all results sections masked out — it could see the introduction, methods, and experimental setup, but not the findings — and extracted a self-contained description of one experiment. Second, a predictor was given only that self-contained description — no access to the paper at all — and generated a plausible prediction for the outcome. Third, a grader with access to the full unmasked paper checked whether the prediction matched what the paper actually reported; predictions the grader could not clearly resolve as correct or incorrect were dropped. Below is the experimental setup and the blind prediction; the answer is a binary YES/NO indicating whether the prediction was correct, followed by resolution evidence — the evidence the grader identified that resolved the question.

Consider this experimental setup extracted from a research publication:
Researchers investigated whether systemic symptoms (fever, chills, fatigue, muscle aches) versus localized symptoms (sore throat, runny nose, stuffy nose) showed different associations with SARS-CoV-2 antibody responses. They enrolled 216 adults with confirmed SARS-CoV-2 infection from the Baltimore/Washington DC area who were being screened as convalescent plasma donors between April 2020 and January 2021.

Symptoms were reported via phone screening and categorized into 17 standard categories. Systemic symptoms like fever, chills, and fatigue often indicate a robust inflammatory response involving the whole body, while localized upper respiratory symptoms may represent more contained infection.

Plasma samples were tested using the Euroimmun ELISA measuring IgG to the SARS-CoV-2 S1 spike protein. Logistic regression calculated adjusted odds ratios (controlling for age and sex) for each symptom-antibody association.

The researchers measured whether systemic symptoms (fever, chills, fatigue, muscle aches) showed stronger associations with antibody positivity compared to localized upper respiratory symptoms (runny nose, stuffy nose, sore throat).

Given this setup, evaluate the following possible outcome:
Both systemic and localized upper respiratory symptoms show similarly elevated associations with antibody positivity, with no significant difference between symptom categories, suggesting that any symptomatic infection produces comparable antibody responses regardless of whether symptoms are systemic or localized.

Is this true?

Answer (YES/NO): NO